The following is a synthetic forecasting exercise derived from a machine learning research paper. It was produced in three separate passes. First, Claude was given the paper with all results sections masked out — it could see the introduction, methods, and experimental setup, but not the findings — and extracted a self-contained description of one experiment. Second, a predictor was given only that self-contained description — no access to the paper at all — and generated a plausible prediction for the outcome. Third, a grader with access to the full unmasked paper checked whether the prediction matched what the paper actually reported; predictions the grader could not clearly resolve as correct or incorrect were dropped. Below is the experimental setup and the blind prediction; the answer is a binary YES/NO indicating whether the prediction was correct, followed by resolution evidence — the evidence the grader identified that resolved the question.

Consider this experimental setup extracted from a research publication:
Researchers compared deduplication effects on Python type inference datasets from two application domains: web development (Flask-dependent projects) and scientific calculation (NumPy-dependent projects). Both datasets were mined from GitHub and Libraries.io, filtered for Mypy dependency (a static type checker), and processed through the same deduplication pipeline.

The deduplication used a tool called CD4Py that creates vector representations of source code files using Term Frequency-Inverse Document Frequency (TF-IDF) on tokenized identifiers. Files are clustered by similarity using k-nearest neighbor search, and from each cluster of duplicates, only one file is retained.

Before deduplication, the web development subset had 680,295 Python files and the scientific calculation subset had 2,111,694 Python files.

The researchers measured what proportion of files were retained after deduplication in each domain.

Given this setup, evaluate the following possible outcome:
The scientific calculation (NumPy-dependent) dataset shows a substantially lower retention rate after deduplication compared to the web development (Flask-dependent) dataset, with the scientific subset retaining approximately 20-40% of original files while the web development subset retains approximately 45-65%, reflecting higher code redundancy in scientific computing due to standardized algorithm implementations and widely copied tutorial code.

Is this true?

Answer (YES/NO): NO